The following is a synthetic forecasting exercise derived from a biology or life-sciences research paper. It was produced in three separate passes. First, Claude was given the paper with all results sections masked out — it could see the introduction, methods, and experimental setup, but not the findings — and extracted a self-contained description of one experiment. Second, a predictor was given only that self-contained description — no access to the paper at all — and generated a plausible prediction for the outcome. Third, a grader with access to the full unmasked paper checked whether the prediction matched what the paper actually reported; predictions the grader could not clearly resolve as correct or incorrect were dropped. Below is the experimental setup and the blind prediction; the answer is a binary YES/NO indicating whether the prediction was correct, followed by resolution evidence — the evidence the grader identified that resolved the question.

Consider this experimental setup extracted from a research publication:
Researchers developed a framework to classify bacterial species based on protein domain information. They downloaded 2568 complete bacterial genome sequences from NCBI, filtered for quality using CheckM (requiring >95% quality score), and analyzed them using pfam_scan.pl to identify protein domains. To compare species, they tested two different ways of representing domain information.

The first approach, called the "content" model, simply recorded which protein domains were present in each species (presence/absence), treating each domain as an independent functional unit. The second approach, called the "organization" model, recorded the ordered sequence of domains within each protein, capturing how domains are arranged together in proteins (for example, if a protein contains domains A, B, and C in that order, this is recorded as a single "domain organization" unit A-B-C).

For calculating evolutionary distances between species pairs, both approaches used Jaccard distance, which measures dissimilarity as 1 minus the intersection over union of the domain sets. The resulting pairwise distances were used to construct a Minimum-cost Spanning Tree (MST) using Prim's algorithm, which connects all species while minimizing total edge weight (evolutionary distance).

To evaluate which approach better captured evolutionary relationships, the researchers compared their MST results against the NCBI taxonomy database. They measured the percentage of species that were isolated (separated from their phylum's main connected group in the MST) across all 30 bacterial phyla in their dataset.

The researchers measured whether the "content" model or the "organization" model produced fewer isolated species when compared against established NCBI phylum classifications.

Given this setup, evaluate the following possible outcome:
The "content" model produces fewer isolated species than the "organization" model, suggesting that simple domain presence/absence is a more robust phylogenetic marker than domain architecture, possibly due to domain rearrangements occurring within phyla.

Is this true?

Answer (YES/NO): NO